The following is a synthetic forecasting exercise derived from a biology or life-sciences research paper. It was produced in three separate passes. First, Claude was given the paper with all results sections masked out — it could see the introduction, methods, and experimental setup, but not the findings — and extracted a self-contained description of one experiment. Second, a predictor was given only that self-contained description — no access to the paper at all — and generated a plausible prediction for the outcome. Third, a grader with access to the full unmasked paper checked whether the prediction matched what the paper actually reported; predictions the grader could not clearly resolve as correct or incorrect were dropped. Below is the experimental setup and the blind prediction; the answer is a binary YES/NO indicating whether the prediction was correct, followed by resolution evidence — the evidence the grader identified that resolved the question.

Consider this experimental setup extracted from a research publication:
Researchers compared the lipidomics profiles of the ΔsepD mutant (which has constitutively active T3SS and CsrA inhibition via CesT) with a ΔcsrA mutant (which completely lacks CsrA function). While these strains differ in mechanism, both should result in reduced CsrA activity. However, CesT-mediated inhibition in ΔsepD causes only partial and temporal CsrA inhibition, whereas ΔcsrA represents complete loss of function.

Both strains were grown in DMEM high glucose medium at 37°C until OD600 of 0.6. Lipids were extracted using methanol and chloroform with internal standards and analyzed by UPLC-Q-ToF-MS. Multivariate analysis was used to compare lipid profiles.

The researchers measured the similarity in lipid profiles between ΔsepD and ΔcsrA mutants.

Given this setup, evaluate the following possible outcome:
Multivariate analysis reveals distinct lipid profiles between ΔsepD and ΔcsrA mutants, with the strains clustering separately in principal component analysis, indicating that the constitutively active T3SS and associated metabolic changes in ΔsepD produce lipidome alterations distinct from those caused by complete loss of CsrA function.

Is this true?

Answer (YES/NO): NO